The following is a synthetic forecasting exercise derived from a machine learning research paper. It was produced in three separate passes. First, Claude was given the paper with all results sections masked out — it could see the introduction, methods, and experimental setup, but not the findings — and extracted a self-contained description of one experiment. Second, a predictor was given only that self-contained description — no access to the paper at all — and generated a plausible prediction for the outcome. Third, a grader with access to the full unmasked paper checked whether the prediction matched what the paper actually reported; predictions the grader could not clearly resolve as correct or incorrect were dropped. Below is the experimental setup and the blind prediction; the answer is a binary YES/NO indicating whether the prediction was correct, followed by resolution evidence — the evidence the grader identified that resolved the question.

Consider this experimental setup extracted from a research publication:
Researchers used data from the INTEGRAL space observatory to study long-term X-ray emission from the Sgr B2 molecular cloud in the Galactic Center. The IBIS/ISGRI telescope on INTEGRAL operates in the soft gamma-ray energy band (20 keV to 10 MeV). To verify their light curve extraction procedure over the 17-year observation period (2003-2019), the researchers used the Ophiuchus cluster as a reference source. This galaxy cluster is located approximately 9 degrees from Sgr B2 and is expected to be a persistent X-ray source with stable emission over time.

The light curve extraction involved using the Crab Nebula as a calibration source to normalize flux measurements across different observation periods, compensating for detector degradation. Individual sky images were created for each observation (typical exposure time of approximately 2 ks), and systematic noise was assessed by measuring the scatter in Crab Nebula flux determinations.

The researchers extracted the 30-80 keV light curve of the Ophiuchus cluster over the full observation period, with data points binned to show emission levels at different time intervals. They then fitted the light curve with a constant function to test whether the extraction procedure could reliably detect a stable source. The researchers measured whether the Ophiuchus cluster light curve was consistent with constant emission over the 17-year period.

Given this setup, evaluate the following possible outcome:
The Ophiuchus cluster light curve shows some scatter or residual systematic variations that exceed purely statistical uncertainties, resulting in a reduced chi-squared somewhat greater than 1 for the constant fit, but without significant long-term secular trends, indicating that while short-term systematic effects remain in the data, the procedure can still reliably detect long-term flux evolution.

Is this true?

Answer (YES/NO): NO